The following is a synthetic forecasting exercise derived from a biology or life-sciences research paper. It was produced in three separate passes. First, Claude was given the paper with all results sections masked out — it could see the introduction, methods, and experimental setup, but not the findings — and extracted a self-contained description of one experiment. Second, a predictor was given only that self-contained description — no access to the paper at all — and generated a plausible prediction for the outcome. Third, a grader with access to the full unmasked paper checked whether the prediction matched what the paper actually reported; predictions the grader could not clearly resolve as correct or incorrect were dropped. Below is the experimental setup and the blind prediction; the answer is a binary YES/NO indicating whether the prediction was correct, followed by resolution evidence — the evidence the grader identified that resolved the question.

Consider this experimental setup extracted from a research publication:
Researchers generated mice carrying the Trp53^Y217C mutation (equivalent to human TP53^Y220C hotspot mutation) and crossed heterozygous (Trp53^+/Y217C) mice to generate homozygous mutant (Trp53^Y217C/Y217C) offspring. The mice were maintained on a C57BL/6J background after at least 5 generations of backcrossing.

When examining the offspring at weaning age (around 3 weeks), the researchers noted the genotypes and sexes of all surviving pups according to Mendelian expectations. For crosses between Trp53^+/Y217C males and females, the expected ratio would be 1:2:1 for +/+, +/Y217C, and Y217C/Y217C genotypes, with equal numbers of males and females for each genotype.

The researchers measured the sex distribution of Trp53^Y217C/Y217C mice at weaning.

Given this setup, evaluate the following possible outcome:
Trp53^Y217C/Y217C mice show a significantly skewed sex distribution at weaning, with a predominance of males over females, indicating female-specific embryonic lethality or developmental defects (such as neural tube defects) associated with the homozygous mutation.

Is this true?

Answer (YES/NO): YES